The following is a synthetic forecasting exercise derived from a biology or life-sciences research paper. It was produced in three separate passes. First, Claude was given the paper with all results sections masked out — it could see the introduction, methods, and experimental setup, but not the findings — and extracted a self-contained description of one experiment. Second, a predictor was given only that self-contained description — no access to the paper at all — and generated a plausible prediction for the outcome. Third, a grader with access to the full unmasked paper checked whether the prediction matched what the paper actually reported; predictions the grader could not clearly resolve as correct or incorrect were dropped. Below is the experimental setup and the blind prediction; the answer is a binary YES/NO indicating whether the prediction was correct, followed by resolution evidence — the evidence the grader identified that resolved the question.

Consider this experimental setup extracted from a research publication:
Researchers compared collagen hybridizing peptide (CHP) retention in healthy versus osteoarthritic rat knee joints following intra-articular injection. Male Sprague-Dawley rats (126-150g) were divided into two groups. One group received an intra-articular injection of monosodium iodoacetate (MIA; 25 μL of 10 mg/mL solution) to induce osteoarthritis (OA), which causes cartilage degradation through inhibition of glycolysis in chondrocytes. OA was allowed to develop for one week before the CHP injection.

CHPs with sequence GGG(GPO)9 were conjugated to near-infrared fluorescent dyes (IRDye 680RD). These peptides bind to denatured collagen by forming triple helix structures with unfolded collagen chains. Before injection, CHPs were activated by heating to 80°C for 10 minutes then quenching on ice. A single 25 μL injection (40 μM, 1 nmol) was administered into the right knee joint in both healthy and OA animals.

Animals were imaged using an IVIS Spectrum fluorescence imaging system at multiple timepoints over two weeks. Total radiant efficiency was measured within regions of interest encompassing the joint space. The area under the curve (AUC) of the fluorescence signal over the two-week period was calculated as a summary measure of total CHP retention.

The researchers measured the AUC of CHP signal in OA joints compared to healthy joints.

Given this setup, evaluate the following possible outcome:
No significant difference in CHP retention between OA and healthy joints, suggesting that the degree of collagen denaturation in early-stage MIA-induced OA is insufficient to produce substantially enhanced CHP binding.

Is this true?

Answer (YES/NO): NO